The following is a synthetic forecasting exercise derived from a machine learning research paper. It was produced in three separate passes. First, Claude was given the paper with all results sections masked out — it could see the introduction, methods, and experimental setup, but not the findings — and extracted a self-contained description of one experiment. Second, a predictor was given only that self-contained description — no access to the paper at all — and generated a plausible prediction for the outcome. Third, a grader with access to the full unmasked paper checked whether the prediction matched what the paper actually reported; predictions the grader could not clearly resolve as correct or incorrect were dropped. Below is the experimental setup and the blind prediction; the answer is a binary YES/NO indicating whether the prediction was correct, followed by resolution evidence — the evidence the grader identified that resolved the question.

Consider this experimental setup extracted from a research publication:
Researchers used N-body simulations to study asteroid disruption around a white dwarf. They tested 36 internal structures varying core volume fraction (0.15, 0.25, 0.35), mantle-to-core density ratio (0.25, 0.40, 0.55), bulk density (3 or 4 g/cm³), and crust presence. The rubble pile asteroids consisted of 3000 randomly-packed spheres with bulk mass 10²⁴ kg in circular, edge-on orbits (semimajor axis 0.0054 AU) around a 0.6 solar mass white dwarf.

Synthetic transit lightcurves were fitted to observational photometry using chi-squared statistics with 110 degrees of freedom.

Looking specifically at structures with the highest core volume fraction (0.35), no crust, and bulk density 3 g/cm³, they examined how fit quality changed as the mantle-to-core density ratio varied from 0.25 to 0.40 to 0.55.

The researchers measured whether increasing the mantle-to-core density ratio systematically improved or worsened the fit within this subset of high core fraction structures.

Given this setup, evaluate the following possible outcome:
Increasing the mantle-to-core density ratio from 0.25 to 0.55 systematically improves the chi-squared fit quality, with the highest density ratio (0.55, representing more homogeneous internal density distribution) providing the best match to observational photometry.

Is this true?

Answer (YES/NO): NO